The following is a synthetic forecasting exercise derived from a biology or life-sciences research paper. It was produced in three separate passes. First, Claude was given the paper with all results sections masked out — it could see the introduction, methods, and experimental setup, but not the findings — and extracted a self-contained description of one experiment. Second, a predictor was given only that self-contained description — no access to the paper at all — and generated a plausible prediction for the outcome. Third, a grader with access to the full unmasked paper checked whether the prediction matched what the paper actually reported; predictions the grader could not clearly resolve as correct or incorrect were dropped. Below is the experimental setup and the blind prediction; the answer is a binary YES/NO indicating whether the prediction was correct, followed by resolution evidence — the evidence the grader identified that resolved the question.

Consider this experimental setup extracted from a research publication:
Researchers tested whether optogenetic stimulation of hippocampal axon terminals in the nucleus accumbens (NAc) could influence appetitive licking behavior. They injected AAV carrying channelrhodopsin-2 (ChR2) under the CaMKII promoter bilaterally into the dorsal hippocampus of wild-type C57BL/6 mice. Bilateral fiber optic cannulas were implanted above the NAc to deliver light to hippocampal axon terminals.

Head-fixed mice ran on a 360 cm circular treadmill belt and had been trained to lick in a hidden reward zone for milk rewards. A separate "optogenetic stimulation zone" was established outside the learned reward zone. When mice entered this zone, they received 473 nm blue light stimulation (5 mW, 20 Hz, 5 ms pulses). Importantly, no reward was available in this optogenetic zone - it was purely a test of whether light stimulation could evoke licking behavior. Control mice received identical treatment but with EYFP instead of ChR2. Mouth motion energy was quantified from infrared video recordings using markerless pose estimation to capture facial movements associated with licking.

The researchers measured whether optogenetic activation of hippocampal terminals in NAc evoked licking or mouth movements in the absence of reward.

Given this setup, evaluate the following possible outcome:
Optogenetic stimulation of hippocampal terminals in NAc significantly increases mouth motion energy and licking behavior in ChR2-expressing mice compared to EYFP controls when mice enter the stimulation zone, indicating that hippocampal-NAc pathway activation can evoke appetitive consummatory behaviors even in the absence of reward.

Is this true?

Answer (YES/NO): NO